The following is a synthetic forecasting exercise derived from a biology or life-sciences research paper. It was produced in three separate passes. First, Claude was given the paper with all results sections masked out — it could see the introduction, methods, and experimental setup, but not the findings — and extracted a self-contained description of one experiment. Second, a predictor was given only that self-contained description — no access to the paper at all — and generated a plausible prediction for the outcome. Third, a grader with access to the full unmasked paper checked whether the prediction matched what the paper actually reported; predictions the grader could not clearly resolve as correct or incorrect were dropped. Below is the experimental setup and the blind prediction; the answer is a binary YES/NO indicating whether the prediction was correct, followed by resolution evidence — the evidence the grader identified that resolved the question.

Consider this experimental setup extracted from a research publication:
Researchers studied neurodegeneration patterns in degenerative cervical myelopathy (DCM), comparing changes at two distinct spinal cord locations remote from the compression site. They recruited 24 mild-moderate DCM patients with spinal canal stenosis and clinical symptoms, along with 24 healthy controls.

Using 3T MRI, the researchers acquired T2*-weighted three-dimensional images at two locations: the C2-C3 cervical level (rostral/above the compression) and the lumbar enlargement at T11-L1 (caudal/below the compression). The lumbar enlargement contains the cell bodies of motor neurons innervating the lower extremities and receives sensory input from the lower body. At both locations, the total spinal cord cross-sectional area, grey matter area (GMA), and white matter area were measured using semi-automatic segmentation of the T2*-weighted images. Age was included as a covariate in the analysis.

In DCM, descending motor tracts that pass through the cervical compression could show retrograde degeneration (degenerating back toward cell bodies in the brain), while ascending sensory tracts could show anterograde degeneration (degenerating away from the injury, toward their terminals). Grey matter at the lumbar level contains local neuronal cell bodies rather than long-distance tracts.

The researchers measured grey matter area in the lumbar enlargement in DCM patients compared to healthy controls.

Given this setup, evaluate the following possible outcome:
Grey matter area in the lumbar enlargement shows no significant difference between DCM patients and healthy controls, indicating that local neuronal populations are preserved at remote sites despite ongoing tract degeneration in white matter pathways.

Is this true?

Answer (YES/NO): YES